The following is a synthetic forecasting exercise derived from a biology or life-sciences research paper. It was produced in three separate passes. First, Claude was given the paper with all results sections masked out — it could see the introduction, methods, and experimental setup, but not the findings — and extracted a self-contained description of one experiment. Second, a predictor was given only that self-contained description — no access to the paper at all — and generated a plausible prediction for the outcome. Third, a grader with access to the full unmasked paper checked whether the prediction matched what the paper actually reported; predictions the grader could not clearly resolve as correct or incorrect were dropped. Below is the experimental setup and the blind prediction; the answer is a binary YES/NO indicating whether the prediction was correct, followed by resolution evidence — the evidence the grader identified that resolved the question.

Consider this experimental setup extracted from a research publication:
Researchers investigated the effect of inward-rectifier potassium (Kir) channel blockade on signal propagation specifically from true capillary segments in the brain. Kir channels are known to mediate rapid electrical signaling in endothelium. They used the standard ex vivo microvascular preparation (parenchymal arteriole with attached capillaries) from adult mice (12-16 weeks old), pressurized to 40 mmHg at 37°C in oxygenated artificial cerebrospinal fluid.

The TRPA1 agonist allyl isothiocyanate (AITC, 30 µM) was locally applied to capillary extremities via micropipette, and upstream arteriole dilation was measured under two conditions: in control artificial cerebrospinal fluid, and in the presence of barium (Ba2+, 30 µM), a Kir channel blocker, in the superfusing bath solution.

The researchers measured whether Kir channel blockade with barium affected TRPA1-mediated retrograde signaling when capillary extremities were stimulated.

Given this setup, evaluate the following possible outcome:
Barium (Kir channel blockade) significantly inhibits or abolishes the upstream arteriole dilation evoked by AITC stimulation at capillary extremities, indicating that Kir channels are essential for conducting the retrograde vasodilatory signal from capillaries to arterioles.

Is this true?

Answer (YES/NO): YES